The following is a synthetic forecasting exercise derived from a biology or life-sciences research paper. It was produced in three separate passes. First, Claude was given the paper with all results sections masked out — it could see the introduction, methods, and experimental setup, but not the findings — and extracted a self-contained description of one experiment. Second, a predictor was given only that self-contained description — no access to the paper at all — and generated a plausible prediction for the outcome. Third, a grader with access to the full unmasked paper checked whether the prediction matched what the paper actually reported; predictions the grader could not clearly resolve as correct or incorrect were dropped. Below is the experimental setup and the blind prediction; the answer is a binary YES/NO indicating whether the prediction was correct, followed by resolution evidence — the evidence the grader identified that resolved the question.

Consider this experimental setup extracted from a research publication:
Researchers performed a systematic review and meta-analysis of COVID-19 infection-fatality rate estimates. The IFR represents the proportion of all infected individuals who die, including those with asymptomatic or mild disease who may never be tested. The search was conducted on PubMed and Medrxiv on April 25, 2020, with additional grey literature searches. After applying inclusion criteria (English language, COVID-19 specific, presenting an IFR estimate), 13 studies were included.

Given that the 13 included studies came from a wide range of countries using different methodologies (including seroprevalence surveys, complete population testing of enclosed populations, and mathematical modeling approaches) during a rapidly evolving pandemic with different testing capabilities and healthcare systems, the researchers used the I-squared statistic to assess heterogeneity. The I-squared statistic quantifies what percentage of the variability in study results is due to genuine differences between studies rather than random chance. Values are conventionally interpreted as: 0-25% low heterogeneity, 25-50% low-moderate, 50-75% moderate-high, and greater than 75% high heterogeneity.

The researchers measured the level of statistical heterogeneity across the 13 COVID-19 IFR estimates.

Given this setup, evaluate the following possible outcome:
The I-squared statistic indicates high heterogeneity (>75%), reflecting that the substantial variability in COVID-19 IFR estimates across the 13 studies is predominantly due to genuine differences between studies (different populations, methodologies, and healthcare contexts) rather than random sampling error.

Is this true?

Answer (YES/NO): YES